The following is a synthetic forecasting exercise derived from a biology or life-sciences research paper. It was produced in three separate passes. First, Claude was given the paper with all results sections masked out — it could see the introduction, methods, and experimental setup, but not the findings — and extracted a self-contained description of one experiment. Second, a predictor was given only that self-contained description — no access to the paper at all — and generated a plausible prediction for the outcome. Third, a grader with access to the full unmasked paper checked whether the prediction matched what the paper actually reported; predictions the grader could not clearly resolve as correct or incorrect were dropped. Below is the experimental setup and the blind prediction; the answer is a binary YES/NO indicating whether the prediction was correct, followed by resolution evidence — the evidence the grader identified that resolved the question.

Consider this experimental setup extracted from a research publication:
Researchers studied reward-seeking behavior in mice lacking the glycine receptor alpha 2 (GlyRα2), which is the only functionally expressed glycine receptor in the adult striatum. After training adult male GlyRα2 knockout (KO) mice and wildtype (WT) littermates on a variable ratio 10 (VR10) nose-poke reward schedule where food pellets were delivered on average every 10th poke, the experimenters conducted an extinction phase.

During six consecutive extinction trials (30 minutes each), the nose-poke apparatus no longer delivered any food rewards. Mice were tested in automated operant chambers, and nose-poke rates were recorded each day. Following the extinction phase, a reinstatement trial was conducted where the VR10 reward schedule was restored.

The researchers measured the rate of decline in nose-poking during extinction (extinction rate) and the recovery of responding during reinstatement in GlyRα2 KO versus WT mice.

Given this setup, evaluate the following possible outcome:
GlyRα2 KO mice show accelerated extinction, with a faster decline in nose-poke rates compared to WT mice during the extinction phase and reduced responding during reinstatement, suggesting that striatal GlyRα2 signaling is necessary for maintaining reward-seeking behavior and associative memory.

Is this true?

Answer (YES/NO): NO